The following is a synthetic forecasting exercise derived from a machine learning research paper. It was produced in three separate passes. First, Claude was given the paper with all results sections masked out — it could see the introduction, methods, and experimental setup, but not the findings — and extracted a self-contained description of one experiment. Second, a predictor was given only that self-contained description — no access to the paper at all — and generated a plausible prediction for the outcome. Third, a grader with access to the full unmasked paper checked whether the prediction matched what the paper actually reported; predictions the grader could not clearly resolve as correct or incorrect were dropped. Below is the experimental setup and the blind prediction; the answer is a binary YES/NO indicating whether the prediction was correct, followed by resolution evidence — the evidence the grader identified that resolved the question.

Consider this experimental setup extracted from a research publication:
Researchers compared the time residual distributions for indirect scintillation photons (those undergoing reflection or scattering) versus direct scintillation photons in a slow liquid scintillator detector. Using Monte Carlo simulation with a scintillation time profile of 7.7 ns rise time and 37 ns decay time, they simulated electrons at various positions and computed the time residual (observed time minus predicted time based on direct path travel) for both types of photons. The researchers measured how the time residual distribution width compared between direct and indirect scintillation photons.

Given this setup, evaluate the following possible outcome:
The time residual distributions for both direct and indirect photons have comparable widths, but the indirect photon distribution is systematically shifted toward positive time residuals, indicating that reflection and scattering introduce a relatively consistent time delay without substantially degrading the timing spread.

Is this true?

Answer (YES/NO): NO